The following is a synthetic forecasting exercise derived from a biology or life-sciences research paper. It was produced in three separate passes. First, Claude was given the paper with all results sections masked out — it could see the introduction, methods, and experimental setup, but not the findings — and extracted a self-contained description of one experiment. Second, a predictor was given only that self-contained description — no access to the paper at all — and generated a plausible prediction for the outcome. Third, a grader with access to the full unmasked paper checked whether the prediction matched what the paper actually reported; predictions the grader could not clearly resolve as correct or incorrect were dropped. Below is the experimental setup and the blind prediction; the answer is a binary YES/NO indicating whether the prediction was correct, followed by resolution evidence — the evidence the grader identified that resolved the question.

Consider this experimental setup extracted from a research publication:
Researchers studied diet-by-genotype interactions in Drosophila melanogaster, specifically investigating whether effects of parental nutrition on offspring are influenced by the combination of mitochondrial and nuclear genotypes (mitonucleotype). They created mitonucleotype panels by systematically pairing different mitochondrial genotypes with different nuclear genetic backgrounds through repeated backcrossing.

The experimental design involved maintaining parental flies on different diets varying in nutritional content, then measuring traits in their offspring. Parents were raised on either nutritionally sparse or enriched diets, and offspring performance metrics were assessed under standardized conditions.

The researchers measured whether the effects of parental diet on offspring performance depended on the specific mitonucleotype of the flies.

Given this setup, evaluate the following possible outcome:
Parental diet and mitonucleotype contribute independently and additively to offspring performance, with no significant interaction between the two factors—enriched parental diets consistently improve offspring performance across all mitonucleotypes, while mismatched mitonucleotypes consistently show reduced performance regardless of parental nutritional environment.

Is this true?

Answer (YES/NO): NO